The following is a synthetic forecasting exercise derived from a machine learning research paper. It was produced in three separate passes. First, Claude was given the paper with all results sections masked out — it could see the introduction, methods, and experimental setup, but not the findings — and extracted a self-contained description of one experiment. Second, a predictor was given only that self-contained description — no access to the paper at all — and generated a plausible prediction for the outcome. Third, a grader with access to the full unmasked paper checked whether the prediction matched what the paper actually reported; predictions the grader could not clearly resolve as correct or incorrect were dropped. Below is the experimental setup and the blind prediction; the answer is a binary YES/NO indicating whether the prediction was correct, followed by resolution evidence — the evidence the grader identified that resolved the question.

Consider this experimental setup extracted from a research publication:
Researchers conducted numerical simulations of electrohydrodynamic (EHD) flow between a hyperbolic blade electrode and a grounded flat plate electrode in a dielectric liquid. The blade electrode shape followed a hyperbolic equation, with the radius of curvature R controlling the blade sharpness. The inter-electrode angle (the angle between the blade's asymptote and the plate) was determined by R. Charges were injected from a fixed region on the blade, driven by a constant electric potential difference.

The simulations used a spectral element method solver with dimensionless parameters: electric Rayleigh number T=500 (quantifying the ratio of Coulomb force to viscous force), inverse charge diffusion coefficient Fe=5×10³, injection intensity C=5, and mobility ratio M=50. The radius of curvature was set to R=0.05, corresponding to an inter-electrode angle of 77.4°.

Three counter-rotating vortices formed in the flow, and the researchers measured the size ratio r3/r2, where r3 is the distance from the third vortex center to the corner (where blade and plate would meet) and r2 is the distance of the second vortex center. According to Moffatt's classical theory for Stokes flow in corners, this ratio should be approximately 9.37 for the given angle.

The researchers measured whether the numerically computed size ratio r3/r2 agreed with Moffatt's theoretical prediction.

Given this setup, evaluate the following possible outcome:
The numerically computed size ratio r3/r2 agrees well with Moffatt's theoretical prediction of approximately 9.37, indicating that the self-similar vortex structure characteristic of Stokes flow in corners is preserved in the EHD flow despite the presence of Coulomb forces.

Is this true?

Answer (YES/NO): YES